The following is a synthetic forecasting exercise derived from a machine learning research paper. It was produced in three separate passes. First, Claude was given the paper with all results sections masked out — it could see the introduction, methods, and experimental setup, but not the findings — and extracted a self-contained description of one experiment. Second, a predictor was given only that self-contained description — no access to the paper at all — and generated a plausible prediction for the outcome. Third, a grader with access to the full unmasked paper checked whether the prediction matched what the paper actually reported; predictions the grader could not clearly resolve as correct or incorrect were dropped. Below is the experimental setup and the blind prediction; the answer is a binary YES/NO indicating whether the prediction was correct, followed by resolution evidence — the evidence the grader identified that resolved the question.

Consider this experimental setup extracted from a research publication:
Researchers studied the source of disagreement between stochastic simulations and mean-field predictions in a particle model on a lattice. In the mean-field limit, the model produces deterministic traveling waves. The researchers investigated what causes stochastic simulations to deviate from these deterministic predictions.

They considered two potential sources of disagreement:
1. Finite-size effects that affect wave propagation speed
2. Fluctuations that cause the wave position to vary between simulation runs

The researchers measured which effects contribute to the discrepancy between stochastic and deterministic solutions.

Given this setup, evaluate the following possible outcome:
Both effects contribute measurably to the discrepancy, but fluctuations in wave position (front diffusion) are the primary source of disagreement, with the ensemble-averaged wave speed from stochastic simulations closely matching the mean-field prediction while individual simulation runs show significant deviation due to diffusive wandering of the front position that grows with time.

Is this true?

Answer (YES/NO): NO